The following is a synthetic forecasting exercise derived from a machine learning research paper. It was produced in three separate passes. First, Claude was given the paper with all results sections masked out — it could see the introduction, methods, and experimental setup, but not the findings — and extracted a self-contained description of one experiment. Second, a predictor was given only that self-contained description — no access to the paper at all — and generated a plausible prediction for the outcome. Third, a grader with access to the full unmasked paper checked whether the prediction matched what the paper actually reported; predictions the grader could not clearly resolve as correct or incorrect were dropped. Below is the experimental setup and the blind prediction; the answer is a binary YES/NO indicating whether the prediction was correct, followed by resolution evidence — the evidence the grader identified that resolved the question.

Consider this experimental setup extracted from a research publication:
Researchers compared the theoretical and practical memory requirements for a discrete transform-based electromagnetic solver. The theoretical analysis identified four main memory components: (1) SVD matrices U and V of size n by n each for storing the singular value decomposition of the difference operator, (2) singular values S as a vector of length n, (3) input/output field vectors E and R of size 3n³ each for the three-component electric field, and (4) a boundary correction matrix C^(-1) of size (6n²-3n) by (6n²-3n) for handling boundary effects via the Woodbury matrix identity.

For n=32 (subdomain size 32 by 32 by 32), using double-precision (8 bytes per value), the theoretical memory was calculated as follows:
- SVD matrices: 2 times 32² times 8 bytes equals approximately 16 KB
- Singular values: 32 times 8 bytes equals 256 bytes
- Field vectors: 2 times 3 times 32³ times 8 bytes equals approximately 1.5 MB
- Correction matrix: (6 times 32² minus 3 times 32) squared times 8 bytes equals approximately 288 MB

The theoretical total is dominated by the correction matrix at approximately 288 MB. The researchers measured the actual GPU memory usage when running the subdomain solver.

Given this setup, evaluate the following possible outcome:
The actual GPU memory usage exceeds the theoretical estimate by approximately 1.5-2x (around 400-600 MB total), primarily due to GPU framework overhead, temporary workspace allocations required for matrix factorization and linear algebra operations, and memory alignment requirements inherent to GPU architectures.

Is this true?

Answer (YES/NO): NO